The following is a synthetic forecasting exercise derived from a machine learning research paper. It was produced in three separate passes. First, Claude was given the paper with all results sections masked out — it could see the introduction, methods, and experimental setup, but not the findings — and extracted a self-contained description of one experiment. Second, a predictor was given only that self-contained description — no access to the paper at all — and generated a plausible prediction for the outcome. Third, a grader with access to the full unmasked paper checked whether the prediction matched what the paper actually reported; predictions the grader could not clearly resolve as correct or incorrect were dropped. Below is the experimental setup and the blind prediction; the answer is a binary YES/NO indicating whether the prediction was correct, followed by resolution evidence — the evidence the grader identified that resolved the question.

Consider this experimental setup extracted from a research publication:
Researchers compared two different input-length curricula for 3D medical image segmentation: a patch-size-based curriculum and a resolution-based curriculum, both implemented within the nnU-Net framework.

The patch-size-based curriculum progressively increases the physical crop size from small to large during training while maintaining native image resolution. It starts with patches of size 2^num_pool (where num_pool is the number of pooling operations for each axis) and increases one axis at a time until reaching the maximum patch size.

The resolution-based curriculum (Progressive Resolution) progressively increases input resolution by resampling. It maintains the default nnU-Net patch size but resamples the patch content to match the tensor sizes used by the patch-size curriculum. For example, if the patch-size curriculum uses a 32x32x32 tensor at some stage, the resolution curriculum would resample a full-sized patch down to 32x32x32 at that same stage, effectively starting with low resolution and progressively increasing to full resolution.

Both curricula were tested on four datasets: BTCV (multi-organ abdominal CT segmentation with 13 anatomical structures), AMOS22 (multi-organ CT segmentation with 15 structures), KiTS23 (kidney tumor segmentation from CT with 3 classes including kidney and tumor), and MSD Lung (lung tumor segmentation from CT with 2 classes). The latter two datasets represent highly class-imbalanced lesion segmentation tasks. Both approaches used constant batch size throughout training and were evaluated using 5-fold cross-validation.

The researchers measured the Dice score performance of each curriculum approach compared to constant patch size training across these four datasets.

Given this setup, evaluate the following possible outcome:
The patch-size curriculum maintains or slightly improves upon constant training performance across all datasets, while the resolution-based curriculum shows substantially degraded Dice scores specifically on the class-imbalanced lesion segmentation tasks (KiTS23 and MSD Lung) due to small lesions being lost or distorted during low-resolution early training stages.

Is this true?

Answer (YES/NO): NO